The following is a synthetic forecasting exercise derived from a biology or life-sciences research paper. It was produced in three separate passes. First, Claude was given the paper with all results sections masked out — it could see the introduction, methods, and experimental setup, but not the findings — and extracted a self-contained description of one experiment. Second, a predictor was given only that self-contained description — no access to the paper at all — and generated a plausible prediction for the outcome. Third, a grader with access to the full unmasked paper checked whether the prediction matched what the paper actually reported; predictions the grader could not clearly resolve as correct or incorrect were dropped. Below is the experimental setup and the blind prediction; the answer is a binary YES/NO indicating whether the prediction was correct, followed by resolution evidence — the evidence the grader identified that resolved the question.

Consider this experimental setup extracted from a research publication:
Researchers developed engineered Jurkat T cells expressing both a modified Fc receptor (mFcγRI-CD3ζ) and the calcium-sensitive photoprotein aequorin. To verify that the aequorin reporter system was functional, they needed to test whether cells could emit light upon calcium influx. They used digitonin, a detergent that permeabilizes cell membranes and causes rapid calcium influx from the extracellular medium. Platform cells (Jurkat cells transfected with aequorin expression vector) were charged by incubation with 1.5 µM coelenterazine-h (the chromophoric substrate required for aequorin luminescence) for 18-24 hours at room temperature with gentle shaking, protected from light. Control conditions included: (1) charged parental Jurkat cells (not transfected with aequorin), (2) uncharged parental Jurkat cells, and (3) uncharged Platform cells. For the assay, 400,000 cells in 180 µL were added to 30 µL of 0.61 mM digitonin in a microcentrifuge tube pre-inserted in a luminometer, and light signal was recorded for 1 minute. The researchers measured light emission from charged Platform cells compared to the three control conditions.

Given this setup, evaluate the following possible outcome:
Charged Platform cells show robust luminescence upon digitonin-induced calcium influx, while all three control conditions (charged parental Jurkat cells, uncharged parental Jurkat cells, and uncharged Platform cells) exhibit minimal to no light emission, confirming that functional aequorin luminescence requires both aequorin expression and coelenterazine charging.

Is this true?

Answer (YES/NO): YES